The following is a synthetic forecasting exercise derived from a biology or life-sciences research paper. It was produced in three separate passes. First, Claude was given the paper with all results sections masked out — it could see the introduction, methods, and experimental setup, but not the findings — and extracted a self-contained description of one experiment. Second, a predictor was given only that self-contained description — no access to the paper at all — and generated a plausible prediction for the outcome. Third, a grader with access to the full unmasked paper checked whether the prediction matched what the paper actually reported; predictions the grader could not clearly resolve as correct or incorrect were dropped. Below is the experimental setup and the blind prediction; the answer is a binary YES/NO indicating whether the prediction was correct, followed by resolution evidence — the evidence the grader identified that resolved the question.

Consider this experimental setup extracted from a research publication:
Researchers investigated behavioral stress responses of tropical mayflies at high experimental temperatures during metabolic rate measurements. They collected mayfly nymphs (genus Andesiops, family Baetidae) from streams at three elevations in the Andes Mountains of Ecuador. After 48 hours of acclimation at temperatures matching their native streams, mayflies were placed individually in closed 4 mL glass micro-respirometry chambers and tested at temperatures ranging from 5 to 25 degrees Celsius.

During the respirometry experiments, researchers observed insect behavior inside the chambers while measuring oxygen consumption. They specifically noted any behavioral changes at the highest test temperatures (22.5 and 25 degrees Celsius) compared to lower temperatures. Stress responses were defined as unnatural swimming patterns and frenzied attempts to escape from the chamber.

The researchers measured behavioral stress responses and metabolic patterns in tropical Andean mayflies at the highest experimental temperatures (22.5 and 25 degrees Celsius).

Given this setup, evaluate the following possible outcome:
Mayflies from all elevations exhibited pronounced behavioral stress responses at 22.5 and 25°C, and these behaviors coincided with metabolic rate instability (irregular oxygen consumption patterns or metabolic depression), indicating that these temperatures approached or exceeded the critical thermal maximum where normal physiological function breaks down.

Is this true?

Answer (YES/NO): NO